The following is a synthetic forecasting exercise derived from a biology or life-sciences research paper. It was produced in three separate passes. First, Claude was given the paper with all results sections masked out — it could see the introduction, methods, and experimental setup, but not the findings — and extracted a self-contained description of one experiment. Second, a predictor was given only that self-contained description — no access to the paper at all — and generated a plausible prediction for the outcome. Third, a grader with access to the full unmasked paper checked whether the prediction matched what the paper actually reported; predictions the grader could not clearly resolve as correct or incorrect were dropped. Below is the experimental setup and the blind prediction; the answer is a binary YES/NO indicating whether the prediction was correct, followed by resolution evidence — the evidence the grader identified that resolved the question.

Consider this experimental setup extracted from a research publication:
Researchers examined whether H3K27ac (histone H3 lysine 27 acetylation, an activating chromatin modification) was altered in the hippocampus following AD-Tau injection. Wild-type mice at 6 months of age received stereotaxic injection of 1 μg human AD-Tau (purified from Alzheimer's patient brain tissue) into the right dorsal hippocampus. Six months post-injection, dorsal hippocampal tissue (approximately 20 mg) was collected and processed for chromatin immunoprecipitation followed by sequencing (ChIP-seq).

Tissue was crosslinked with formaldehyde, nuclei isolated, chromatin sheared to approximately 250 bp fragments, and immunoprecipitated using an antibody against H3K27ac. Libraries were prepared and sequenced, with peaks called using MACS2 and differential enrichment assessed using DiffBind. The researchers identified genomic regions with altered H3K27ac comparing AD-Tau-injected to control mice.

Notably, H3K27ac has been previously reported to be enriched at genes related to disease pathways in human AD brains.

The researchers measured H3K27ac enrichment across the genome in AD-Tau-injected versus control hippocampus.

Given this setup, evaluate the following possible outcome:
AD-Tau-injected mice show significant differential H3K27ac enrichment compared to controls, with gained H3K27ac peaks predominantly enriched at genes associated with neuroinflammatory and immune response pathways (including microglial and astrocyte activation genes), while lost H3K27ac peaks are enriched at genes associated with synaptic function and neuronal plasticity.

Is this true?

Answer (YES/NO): NO